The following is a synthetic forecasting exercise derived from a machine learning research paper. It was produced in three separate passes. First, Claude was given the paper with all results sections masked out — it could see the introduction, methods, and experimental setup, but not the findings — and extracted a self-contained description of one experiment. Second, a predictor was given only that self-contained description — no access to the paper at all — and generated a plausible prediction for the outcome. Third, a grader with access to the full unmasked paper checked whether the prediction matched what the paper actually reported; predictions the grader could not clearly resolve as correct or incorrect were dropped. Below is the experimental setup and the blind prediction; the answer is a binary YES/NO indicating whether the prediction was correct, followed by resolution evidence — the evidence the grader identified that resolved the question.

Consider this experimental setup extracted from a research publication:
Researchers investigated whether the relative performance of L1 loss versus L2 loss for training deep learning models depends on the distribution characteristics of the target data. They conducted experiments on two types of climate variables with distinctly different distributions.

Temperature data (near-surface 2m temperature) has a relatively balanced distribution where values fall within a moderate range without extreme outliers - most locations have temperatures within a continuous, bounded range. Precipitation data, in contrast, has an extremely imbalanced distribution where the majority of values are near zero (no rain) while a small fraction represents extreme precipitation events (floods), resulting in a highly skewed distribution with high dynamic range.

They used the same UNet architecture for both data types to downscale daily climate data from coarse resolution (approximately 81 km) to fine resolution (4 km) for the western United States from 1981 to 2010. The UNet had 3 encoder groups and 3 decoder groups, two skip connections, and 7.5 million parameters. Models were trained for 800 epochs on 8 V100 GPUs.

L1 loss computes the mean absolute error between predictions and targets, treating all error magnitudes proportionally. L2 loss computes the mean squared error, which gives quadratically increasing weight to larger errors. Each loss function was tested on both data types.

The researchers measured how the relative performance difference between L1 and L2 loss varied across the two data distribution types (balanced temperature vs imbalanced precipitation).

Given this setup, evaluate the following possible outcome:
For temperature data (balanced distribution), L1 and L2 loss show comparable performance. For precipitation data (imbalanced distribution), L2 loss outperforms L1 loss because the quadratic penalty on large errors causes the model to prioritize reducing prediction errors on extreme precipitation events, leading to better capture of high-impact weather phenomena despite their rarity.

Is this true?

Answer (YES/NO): YES